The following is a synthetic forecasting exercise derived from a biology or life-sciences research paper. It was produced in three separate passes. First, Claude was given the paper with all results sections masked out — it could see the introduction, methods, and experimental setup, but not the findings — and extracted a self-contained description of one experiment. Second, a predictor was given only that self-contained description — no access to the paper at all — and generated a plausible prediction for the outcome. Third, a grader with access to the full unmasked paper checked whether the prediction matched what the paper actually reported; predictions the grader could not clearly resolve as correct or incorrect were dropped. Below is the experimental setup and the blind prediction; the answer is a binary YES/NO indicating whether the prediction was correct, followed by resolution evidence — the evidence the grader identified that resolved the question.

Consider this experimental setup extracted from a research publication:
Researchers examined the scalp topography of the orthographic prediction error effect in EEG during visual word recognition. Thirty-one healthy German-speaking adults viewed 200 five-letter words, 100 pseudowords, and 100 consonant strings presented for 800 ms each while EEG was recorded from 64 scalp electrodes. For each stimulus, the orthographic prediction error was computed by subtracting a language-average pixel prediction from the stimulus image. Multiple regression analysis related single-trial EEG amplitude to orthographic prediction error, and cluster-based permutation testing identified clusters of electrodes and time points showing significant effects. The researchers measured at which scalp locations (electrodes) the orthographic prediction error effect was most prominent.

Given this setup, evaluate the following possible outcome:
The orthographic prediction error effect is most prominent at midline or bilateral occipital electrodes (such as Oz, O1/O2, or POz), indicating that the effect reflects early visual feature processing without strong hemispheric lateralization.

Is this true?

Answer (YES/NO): YES